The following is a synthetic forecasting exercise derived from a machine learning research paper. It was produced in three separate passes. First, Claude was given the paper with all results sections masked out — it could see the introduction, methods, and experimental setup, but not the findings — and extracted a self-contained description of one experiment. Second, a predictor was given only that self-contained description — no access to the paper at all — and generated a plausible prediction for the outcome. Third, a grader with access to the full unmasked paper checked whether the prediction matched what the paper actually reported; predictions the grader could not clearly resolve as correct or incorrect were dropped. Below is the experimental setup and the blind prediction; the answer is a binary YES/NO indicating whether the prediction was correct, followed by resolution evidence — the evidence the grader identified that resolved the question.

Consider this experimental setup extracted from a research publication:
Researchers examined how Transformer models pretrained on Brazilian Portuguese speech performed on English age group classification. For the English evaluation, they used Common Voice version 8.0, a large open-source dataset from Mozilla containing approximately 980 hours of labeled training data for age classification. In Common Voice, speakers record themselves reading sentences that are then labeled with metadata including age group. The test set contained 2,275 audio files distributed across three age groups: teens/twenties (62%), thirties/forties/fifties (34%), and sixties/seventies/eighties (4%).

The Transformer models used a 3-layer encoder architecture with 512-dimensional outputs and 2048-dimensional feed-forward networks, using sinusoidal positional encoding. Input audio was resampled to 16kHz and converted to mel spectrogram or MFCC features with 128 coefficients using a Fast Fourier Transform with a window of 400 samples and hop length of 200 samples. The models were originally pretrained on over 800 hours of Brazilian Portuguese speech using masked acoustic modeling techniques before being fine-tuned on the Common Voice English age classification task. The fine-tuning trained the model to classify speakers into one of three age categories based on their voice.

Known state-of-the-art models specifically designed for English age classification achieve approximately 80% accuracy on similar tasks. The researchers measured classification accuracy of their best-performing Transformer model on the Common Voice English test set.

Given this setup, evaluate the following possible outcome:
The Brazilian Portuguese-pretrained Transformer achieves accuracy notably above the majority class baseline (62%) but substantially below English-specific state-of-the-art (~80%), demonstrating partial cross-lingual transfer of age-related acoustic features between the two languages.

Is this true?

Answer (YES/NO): NO